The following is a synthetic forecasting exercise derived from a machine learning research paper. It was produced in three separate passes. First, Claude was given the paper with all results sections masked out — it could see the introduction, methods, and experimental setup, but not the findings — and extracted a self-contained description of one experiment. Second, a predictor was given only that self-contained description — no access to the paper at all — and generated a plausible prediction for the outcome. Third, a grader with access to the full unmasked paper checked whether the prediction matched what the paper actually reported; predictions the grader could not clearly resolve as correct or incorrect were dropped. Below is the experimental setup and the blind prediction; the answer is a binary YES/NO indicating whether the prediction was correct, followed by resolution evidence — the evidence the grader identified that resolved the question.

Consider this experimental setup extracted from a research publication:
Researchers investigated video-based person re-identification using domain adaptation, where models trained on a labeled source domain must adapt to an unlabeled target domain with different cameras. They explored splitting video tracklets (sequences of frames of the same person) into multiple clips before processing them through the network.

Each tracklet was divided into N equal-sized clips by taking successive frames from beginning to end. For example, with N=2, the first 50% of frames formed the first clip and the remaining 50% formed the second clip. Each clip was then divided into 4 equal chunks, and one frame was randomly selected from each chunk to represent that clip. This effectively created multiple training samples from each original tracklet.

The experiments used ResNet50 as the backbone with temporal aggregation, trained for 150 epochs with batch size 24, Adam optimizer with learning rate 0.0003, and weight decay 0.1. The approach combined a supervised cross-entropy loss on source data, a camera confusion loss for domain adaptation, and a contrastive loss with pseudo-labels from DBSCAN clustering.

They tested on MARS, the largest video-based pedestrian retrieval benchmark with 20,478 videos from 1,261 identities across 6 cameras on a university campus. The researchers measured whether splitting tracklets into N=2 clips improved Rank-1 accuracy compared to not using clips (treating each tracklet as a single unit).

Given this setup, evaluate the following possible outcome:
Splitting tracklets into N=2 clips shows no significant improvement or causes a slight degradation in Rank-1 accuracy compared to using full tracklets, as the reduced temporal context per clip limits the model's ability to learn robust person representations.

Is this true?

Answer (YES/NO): NO